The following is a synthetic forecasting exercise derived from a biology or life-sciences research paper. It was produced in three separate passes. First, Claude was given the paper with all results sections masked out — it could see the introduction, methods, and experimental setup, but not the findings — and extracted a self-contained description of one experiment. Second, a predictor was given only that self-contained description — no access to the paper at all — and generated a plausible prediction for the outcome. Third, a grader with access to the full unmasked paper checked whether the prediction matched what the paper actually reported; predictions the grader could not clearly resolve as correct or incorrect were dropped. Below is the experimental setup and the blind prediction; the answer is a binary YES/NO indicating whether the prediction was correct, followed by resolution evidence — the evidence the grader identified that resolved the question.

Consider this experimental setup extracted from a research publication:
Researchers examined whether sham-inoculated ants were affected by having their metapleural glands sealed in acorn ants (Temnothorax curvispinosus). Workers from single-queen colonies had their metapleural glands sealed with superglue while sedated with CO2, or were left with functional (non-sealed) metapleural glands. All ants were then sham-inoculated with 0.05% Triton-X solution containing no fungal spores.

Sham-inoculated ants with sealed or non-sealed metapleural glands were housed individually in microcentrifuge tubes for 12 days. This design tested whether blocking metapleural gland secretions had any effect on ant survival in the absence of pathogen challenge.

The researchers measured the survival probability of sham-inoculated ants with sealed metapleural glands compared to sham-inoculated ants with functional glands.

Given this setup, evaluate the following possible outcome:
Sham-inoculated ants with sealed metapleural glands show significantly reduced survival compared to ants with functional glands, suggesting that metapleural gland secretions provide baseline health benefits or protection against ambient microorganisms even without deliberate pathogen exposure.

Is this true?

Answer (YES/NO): NO